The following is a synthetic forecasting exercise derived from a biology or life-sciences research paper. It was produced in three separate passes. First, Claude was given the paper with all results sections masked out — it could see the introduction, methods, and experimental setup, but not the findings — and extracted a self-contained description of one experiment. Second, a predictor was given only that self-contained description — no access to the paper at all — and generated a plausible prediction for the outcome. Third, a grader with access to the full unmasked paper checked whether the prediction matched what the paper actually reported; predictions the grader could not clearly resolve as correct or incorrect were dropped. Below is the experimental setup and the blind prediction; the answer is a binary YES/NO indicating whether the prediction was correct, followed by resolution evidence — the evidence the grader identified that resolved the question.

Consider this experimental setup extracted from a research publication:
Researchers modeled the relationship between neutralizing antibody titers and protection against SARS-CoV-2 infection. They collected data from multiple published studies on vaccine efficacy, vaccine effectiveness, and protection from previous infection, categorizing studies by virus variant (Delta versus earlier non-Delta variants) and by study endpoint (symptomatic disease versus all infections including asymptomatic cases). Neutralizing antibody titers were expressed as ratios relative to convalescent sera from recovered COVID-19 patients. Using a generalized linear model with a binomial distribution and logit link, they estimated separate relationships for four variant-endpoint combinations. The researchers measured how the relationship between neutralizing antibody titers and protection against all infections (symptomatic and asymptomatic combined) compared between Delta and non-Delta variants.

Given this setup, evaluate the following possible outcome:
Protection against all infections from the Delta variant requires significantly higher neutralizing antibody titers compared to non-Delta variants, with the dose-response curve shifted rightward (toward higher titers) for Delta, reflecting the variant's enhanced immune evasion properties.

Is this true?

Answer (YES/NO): YES